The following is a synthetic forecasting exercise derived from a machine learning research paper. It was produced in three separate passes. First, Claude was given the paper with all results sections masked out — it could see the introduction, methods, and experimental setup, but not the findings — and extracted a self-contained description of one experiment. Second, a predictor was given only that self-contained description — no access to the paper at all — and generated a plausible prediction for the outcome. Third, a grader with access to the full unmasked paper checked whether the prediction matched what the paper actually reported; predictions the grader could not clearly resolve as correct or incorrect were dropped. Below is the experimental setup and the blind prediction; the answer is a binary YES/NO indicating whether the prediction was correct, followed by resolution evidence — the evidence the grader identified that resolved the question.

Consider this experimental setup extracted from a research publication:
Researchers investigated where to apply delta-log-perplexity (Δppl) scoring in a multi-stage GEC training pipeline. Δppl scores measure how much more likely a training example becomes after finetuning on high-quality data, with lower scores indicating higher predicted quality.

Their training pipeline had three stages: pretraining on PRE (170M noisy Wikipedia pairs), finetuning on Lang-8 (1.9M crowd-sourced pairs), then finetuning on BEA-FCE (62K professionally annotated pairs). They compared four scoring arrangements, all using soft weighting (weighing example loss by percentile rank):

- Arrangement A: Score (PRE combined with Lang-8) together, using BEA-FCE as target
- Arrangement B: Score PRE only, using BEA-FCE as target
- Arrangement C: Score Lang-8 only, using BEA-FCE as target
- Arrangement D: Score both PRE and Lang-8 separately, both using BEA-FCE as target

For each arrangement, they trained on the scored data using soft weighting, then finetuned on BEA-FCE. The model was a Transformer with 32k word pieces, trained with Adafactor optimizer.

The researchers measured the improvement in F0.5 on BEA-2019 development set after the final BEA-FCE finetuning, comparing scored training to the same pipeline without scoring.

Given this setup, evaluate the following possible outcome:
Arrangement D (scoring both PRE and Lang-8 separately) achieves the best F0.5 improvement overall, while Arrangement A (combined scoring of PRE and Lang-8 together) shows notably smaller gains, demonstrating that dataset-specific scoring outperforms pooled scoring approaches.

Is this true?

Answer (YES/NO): YES